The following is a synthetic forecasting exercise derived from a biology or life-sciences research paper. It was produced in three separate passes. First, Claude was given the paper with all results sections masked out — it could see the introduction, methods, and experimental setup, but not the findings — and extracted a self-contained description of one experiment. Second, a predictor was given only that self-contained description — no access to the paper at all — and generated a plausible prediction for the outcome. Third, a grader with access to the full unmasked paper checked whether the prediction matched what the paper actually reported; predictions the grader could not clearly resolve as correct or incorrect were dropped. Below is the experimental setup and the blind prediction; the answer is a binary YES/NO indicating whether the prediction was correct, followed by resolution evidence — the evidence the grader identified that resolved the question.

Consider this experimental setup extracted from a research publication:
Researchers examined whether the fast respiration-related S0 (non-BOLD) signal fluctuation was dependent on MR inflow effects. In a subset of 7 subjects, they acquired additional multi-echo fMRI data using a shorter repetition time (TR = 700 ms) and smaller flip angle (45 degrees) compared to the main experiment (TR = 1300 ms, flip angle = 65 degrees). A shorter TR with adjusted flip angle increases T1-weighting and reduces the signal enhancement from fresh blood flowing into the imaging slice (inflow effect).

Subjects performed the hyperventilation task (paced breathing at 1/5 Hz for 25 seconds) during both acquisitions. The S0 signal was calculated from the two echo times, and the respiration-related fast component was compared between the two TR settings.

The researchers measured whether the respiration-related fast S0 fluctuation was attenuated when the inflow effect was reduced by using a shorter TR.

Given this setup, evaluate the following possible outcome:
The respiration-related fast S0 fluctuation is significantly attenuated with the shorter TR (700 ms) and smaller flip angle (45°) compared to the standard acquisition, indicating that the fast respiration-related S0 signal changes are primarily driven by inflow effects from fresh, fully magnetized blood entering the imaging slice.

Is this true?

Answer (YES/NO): NO